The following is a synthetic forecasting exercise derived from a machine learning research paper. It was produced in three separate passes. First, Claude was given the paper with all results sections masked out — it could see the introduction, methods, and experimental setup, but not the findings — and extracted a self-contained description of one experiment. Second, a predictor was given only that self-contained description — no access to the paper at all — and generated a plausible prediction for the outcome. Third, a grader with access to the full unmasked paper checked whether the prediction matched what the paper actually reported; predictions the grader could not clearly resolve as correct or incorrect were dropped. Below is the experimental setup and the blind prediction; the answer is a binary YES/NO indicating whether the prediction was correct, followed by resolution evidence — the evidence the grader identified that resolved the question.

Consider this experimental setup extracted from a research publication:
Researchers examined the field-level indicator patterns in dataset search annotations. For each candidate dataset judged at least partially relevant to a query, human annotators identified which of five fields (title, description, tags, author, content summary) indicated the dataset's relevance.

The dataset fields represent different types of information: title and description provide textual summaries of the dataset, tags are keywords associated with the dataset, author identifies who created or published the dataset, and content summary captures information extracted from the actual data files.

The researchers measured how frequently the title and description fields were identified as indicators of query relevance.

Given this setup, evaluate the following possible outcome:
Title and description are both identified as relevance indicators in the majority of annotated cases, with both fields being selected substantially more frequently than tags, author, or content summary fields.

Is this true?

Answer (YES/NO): YES